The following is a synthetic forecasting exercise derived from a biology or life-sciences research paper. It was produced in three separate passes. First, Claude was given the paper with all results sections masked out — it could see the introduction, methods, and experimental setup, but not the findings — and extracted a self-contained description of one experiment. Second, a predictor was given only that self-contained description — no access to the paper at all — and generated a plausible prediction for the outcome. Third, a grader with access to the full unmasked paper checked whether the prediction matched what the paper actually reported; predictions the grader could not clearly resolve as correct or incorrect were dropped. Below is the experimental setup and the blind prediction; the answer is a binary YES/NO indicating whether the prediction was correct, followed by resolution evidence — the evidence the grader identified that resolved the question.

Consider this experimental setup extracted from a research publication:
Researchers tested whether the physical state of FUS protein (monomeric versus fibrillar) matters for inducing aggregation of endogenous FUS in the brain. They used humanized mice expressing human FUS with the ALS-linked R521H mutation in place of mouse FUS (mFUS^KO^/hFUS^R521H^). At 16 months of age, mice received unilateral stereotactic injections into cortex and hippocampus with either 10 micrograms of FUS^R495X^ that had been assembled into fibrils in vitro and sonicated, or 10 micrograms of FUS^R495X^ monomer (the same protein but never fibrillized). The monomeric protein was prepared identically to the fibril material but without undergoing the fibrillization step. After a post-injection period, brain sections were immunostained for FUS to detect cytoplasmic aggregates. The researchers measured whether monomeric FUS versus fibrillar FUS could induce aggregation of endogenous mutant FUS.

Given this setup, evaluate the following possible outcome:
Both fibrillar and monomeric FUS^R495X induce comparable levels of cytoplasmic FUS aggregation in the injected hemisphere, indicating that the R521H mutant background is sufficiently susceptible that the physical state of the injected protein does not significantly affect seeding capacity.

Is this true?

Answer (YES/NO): NO